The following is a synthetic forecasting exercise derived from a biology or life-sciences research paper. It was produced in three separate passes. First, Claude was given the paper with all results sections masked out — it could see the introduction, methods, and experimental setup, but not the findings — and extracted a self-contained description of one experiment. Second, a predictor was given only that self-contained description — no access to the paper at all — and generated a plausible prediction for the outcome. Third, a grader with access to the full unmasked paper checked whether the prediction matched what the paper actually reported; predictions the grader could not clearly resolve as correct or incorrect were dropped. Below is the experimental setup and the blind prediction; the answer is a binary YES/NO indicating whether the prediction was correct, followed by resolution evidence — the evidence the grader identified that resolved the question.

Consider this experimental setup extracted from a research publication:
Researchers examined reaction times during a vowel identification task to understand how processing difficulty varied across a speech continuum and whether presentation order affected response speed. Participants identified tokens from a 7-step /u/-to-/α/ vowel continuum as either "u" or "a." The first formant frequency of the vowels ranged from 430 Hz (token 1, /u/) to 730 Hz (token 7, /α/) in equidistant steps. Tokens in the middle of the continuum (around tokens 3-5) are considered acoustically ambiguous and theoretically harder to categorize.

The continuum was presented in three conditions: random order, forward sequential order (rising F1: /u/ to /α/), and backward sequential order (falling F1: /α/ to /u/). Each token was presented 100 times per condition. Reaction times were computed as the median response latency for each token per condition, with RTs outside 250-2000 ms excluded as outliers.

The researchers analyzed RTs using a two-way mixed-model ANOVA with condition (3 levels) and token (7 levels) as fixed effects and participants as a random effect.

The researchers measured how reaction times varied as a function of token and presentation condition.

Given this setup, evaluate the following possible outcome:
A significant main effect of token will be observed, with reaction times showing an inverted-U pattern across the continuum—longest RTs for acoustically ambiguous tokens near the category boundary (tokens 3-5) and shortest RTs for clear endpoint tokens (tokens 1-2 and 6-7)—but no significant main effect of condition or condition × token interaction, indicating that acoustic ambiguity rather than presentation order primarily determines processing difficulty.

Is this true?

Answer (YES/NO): NO